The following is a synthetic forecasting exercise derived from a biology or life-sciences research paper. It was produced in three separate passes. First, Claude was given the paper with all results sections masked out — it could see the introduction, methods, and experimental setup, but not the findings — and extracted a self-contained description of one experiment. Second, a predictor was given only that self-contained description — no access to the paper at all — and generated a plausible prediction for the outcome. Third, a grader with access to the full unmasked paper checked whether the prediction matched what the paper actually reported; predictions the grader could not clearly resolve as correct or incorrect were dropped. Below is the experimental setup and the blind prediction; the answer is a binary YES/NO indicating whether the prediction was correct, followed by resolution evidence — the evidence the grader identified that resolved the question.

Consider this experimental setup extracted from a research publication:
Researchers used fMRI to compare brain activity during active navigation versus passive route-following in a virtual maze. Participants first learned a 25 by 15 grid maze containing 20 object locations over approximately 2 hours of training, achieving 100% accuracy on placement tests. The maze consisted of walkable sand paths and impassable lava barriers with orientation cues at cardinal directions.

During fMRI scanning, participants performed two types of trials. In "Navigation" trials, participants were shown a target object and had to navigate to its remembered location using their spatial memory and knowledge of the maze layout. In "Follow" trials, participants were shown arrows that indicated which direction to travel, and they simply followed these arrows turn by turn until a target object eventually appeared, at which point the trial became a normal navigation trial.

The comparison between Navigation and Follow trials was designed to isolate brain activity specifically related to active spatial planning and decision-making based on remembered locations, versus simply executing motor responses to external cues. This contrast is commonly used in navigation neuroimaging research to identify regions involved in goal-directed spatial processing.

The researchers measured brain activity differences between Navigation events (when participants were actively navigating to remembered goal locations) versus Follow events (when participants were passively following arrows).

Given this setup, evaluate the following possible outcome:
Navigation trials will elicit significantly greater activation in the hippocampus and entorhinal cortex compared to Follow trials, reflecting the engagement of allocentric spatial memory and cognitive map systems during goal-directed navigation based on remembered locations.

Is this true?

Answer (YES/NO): NO